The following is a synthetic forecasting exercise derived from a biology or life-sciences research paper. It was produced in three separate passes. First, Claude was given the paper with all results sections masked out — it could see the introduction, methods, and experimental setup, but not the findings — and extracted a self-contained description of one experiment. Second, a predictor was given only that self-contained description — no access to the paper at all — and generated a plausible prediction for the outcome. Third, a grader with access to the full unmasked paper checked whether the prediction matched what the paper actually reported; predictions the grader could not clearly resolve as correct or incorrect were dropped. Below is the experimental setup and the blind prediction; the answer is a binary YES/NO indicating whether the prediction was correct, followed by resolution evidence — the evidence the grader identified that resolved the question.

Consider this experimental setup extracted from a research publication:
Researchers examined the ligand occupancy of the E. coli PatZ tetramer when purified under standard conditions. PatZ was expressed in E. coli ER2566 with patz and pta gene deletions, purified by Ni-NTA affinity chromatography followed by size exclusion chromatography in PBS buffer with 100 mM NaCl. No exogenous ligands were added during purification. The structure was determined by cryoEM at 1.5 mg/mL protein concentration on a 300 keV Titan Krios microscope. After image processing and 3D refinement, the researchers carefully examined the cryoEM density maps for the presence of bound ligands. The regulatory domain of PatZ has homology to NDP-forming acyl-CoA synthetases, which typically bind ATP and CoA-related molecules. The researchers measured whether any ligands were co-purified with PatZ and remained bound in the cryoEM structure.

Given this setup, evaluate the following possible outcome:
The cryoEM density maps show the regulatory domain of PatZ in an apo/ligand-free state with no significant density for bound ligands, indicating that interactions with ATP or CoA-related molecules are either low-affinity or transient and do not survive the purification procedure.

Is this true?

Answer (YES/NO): YES